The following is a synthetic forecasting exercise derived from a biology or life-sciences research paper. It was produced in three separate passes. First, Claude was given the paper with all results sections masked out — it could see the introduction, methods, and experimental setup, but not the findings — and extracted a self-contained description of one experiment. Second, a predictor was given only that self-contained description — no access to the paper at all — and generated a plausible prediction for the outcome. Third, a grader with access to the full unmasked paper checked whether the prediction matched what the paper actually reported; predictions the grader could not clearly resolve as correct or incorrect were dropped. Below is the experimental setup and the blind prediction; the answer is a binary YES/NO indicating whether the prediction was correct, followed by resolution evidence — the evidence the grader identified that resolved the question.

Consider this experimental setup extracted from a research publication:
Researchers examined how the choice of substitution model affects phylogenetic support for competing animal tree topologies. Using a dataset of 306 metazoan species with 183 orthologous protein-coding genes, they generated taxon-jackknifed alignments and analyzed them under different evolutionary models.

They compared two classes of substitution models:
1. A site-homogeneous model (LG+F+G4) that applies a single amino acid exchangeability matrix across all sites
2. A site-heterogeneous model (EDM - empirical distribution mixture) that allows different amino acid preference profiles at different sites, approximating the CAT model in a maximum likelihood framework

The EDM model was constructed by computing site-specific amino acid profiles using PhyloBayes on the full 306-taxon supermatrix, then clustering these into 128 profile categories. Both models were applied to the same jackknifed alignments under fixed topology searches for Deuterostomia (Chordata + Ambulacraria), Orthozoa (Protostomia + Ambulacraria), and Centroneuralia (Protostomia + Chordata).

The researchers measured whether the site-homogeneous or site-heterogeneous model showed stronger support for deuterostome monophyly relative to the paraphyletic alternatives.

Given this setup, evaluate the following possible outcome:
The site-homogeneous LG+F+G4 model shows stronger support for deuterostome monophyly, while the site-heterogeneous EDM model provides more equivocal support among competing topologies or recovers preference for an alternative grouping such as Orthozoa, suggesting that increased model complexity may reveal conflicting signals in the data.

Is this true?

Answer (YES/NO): YES